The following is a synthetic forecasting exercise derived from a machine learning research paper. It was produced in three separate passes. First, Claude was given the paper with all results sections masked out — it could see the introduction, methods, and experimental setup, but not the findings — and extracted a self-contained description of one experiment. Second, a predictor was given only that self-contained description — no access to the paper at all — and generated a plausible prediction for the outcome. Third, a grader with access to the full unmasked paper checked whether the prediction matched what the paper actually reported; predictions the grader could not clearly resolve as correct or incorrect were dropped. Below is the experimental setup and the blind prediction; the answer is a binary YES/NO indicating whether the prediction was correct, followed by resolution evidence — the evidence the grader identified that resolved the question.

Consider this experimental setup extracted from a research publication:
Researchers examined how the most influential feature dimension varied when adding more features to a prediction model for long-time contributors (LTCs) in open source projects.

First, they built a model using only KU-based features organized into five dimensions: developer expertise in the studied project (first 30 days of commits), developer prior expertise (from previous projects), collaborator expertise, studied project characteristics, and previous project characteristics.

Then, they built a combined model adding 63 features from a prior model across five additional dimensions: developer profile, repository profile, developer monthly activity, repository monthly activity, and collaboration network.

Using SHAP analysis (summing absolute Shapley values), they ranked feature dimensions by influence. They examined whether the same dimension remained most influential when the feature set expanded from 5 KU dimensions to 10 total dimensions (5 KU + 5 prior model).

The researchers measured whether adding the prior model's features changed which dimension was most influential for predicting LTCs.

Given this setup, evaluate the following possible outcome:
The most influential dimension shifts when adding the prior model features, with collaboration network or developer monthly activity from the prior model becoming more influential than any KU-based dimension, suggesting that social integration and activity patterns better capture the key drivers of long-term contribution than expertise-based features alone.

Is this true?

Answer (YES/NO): NO